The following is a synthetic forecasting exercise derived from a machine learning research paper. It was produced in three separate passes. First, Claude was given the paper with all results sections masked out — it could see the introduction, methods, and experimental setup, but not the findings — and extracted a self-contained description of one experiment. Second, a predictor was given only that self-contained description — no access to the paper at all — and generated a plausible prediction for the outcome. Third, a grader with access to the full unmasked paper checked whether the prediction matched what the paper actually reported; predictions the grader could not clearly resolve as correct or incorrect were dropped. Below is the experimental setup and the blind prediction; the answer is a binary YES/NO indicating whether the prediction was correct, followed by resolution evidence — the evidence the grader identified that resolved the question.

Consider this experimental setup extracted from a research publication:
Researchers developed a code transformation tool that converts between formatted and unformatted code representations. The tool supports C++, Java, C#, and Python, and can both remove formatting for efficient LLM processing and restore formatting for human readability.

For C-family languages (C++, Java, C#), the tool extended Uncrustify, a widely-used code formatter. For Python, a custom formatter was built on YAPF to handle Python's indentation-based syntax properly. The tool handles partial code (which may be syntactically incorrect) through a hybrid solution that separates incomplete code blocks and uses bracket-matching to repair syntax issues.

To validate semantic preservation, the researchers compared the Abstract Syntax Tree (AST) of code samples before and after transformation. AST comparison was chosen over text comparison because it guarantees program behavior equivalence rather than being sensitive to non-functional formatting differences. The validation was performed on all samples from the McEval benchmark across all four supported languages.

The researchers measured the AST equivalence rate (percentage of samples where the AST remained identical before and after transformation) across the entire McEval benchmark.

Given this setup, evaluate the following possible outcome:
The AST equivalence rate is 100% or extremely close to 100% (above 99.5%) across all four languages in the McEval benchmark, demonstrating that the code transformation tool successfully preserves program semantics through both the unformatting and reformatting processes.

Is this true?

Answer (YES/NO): YES